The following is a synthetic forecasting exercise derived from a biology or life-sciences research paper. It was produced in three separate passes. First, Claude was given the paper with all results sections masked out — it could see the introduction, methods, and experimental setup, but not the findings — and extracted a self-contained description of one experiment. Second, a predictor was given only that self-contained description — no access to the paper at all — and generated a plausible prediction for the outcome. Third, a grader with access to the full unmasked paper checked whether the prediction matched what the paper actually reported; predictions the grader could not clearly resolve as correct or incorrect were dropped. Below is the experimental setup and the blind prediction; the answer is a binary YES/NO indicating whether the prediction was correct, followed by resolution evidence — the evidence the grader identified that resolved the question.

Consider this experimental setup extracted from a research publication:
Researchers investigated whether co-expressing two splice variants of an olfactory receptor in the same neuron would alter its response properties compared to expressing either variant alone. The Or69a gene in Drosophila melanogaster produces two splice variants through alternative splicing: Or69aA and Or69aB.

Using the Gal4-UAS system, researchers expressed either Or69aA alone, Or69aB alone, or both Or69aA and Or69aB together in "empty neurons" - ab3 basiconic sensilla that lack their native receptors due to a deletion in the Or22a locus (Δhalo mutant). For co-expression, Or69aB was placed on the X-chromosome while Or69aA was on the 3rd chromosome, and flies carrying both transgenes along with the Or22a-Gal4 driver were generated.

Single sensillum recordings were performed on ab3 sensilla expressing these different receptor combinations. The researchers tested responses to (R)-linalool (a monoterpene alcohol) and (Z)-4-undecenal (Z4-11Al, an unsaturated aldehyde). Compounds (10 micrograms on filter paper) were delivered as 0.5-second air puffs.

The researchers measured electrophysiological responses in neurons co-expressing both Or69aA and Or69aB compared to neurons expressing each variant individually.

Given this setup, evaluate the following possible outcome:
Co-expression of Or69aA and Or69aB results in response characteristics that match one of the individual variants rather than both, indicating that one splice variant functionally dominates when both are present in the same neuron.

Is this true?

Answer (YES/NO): NO